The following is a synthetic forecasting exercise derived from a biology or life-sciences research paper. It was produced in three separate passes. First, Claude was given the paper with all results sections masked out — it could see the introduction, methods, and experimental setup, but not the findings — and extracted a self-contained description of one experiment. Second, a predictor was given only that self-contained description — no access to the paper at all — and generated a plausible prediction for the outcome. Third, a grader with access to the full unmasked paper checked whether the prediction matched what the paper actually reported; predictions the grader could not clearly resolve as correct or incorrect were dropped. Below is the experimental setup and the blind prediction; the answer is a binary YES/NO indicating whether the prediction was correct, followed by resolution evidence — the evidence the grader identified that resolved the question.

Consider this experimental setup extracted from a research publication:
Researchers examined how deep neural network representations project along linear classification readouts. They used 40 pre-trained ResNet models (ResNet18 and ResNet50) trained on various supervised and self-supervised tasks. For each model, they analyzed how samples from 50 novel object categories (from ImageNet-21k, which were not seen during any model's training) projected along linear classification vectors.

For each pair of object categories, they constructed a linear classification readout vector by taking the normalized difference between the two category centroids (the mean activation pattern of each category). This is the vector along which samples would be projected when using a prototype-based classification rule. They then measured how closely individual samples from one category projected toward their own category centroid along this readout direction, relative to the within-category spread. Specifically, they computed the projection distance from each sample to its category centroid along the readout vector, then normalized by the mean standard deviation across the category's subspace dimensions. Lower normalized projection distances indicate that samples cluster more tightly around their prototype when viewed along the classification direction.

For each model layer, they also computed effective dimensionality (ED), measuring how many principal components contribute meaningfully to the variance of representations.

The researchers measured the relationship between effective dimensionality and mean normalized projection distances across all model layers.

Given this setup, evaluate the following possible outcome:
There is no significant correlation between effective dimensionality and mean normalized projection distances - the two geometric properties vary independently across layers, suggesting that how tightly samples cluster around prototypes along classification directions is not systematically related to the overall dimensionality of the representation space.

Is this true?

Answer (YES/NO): NO